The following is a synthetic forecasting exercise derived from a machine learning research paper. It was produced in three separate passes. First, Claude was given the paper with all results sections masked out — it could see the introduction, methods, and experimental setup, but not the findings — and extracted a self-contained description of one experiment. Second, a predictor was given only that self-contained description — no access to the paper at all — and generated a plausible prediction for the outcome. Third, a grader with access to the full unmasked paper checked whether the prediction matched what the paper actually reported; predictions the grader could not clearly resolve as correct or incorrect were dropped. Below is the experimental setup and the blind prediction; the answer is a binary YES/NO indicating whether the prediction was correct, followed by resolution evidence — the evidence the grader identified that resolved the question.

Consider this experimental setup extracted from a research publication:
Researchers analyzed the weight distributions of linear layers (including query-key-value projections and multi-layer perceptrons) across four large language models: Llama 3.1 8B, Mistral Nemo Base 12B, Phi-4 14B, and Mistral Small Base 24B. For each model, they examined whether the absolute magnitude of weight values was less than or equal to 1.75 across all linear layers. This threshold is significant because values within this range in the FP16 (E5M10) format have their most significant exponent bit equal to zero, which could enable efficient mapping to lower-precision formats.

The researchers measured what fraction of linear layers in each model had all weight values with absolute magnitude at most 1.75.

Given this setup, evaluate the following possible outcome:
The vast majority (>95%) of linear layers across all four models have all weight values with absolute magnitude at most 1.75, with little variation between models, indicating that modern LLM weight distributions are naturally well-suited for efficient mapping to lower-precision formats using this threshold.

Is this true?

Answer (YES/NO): NO